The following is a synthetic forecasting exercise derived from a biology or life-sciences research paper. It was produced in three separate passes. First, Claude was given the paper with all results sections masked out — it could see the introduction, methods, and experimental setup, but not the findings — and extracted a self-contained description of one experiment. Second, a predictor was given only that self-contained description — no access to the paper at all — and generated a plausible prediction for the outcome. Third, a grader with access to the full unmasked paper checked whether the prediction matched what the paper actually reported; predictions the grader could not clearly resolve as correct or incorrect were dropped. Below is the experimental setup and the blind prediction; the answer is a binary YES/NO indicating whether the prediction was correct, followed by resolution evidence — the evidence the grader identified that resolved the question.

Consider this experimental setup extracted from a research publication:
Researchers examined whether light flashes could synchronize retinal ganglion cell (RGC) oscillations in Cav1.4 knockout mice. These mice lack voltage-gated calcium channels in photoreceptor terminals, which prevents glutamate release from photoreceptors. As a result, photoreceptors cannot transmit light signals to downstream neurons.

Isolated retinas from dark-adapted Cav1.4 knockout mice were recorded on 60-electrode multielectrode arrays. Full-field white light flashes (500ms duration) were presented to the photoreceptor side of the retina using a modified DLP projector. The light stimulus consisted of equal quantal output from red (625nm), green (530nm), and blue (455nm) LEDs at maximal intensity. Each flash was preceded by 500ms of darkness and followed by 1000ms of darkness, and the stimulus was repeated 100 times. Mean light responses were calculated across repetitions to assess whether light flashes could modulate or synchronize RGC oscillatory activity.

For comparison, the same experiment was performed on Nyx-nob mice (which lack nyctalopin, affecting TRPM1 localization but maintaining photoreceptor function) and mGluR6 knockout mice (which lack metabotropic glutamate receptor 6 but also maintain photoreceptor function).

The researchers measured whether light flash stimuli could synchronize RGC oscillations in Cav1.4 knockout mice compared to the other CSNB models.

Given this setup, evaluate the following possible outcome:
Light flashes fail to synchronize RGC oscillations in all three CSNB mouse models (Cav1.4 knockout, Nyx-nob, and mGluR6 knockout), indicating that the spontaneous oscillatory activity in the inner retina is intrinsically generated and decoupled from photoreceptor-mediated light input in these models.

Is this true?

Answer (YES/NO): NO